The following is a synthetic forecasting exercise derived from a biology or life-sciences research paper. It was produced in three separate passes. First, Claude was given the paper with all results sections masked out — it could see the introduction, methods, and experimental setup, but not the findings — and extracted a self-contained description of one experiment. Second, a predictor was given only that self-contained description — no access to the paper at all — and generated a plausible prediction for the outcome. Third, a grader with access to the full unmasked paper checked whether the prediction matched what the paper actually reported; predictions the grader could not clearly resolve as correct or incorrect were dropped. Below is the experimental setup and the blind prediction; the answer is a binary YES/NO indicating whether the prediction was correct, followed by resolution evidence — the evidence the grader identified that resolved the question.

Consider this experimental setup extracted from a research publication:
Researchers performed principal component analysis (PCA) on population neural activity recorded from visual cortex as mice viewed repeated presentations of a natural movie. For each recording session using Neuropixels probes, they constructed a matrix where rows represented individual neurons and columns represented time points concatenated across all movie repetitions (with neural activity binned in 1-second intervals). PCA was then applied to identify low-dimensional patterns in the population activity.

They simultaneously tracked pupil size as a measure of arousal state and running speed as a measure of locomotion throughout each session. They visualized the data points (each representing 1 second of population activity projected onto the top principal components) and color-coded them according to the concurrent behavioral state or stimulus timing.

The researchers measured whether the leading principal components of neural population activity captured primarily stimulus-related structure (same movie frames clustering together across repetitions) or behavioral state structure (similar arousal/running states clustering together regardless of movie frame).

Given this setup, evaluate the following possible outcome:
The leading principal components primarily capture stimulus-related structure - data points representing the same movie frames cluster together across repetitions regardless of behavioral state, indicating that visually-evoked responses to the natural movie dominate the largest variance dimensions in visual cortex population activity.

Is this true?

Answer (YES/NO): NO